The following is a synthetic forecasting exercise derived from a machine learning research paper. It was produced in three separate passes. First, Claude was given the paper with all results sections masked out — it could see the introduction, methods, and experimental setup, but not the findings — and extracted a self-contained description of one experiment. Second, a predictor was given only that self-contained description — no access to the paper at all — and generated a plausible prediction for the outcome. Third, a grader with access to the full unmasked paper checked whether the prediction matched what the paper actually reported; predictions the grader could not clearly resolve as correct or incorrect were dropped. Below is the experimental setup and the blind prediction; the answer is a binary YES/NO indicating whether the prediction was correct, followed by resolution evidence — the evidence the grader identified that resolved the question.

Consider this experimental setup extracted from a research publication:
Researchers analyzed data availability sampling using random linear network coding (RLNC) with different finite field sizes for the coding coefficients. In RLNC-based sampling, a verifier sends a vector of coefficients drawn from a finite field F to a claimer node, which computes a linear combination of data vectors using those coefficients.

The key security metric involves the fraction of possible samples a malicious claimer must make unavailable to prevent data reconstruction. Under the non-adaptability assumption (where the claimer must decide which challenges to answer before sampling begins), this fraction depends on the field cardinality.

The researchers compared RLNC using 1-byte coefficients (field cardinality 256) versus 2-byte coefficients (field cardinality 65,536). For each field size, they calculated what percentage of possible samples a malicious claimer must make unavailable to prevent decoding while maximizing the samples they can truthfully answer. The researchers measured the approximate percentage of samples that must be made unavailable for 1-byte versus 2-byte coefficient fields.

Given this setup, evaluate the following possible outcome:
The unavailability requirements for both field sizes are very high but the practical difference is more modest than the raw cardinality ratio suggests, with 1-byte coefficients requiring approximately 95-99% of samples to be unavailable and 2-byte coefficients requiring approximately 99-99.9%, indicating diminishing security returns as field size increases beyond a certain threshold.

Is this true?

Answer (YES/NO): NO